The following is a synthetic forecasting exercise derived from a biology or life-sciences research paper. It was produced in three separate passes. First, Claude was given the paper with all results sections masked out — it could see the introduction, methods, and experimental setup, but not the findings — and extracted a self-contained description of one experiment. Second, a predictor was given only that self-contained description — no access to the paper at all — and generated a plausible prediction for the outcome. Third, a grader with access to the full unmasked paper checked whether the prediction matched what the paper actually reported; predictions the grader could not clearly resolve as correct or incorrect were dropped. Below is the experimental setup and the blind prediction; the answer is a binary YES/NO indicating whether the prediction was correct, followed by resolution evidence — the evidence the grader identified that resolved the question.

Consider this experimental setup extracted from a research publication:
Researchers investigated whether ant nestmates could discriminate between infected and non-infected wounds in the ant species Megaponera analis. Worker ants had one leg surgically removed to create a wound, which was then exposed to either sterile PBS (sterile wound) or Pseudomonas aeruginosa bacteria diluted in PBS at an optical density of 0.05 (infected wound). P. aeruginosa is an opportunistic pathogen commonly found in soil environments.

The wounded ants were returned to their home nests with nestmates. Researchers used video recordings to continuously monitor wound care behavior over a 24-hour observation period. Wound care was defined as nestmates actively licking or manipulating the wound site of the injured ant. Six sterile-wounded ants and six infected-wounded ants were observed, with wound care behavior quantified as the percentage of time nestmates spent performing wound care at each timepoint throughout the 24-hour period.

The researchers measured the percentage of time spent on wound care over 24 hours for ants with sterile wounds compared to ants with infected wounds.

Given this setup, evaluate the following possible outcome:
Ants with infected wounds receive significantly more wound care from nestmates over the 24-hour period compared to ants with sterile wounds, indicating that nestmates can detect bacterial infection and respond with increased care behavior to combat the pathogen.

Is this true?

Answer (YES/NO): YES